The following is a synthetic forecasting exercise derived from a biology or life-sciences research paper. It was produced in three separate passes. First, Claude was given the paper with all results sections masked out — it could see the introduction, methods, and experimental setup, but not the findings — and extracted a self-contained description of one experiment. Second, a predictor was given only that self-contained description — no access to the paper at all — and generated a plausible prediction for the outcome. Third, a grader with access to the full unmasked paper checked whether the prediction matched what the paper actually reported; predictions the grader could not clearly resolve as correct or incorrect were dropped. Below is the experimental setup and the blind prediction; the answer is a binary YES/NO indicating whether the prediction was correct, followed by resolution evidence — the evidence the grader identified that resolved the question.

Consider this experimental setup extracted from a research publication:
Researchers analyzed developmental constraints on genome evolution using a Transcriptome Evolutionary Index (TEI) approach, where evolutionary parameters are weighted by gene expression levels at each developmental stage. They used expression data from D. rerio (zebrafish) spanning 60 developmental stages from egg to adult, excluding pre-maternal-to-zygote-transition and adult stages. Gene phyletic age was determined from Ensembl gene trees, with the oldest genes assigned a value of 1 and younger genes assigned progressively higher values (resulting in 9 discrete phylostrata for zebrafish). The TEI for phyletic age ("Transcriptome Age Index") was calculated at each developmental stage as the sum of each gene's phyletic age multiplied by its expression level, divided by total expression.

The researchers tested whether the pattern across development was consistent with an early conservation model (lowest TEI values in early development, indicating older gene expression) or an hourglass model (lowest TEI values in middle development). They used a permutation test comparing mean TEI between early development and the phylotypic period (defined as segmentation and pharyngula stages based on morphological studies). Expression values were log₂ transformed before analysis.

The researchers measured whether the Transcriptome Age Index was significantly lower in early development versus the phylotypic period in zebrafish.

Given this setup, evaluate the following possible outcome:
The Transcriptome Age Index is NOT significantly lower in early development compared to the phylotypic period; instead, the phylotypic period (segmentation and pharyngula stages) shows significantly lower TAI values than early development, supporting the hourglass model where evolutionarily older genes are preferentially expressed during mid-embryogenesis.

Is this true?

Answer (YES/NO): NO